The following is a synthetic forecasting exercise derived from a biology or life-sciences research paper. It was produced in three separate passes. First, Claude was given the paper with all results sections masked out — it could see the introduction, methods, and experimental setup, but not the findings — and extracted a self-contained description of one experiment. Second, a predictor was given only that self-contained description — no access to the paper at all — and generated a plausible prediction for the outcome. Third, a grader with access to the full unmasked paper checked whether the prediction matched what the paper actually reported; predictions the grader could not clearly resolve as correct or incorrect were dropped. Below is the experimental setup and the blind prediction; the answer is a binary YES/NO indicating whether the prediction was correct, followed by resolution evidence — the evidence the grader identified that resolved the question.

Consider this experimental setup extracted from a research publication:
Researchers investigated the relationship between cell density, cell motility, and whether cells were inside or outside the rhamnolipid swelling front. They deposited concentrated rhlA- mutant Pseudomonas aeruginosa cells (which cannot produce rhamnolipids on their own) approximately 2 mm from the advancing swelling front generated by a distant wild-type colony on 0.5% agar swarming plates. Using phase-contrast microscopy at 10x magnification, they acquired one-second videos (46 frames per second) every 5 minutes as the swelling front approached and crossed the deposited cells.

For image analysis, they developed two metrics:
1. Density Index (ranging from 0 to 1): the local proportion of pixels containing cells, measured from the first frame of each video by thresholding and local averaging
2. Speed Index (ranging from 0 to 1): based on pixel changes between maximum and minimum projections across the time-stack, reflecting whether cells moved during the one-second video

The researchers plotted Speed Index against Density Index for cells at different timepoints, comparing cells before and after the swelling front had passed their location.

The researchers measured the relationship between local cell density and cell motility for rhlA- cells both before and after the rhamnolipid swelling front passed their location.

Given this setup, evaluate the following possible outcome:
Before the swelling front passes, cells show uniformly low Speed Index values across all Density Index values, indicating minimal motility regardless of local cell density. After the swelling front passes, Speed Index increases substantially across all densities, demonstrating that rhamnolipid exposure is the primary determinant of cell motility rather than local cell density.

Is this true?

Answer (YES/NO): NO